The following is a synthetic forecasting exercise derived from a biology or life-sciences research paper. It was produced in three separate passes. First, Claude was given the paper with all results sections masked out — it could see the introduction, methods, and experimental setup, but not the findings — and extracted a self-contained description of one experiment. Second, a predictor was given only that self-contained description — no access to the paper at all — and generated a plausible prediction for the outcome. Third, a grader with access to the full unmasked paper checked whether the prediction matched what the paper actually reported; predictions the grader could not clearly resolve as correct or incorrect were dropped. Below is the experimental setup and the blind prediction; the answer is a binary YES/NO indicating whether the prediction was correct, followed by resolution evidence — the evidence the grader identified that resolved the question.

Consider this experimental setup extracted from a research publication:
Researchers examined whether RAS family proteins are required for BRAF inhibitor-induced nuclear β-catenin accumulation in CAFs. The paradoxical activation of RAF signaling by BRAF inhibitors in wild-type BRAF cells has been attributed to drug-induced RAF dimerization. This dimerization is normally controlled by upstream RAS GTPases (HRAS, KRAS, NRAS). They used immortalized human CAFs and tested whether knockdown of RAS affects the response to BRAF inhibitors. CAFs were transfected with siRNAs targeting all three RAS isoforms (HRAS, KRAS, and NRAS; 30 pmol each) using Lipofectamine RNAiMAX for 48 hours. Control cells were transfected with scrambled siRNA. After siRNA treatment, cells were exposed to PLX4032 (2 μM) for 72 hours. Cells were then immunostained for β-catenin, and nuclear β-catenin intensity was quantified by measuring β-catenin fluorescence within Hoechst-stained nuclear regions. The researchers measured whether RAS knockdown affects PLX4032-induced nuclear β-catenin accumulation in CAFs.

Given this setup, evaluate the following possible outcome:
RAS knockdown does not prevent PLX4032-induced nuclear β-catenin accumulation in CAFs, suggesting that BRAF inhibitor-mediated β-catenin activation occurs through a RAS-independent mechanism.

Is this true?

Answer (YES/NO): NO